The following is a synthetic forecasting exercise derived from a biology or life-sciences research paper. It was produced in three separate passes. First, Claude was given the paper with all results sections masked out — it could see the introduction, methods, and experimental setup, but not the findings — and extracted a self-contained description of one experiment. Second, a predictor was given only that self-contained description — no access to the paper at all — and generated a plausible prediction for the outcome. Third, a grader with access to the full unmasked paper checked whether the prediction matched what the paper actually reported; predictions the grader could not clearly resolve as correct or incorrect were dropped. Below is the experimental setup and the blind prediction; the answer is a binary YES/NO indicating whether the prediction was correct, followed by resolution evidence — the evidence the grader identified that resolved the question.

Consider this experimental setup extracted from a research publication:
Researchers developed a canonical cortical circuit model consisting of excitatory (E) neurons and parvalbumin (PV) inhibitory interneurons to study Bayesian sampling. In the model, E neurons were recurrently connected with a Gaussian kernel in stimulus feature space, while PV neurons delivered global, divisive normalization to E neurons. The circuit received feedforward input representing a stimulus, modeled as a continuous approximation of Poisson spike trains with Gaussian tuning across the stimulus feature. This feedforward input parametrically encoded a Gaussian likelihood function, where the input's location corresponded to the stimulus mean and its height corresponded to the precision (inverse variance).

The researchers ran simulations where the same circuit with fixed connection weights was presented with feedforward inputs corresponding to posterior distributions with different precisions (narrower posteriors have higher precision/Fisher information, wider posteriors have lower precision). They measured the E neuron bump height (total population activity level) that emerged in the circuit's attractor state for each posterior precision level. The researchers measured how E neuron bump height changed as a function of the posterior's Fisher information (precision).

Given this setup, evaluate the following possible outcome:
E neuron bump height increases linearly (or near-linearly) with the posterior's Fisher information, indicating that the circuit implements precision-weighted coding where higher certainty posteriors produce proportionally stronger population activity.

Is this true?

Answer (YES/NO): YES